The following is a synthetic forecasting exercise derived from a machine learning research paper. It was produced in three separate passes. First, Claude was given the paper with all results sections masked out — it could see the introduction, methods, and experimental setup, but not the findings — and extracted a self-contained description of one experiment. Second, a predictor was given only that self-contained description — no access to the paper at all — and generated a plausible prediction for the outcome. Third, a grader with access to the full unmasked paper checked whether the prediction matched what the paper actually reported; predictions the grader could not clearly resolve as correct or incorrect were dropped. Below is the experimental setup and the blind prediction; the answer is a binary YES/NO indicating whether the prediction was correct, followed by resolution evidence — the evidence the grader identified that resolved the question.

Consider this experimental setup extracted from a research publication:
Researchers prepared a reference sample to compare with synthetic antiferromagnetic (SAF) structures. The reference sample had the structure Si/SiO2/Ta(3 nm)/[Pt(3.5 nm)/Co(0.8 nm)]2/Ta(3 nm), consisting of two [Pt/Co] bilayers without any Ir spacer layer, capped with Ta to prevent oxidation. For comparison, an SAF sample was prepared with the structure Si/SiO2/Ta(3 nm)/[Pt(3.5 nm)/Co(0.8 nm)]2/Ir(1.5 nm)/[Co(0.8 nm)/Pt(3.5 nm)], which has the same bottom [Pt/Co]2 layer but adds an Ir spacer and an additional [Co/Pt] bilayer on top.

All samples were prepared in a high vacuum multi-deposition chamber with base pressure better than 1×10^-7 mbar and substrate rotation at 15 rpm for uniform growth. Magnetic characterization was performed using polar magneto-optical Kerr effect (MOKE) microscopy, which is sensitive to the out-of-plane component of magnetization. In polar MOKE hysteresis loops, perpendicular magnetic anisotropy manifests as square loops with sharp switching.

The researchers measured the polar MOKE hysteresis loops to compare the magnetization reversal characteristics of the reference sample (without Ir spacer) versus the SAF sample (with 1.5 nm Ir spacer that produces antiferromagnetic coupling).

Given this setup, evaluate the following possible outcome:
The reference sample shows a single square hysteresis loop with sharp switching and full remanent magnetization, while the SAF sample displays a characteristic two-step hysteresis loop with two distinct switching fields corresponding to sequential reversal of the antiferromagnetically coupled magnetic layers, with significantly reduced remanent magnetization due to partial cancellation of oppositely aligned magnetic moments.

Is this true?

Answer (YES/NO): NO